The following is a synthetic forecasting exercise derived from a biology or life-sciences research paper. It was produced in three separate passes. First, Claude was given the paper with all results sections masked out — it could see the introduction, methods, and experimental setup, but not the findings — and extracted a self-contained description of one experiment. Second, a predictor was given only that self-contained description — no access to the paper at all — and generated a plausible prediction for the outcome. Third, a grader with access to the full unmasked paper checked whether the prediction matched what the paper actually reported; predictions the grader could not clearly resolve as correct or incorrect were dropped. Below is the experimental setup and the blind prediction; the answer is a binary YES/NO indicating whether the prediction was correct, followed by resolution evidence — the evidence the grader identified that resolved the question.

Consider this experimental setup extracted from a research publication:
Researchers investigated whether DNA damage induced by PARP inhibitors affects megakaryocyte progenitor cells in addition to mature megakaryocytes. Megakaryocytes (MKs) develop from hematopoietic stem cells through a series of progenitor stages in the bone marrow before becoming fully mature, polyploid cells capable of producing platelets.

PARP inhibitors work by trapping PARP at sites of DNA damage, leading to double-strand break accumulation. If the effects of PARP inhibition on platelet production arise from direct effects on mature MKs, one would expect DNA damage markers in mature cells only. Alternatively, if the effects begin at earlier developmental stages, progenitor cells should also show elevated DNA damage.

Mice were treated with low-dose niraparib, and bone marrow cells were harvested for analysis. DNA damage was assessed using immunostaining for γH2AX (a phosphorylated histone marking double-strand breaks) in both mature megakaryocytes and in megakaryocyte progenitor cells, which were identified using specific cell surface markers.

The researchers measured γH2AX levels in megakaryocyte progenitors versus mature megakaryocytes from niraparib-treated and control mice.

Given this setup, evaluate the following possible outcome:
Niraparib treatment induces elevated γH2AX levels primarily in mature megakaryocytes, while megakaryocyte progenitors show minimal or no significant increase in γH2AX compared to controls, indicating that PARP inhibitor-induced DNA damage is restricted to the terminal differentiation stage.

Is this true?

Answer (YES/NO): NO